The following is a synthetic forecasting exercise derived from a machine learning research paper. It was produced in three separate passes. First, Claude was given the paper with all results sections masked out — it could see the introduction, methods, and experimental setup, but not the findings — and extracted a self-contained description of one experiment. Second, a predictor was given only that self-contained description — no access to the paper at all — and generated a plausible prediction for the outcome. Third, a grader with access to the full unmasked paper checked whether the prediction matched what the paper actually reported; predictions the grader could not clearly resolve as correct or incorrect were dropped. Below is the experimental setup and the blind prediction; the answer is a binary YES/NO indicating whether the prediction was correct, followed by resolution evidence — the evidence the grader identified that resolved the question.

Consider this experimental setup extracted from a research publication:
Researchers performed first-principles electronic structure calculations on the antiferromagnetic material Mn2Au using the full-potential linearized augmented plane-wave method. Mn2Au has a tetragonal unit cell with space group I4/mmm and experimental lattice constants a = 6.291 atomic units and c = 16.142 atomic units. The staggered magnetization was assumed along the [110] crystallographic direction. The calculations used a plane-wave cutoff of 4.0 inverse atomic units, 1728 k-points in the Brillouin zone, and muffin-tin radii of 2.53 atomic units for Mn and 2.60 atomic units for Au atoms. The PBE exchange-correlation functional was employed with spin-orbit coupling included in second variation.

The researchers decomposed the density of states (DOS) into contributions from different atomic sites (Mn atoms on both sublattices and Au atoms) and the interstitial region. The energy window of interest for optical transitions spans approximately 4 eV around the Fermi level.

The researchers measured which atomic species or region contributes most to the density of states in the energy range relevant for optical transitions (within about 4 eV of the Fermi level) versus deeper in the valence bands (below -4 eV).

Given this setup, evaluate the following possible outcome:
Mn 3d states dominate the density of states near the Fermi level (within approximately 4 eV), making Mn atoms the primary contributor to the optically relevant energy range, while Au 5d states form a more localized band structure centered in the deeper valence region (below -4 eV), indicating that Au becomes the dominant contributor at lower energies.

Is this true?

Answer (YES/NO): NO